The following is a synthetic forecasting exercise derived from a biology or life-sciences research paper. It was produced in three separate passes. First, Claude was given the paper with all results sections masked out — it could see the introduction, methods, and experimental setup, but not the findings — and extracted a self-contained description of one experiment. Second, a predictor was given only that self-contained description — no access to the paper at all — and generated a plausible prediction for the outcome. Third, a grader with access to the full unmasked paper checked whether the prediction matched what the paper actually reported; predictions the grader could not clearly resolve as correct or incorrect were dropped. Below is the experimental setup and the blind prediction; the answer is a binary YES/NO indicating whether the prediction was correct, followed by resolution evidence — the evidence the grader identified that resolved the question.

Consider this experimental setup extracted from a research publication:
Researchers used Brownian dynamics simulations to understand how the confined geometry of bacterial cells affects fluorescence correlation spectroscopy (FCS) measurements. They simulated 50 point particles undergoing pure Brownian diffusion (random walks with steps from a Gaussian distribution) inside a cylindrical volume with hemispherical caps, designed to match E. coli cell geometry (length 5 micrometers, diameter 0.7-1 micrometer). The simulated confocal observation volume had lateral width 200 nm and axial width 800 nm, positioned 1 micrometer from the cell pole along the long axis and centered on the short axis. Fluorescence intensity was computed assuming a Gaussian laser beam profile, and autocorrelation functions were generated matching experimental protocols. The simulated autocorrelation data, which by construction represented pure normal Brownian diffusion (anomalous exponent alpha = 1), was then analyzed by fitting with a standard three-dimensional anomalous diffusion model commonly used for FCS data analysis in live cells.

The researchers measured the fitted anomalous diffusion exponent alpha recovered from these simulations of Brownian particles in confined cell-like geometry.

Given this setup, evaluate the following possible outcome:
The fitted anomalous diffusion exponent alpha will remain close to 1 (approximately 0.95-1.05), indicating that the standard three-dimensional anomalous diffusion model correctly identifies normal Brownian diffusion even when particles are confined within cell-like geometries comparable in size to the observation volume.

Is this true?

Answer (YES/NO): NO